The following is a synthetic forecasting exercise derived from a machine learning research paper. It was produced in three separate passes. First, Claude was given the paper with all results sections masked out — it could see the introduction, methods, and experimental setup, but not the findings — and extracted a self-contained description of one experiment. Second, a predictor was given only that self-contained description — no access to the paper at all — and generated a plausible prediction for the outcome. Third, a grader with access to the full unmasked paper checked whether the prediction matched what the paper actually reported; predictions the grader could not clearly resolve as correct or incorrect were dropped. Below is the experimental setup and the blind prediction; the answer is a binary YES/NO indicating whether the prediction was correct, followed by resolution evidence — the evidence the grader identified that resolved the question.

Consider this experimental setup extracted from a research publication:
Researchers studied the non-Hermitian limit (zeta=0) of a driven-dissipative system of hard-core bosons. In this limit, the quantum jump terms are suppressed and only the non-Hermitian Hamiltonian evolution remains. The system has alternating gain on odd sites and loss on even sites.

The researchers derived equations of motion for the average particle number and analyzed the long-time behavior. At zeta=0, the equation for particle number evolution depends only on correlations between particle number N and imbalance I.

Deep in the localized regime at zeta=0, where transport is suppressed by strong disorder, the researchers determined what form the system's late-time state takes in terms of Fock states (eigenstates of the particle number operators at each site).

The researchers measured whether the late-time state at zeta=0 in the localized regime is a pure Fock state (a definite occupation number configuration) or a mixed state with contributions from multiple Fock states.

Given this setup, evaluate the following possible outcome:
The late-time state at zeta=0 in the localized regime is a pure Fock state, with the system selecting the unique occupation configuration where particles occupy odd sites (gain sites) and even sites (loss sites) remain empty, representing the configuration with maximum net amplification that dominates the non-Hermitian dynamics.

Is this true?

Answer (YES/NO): NO